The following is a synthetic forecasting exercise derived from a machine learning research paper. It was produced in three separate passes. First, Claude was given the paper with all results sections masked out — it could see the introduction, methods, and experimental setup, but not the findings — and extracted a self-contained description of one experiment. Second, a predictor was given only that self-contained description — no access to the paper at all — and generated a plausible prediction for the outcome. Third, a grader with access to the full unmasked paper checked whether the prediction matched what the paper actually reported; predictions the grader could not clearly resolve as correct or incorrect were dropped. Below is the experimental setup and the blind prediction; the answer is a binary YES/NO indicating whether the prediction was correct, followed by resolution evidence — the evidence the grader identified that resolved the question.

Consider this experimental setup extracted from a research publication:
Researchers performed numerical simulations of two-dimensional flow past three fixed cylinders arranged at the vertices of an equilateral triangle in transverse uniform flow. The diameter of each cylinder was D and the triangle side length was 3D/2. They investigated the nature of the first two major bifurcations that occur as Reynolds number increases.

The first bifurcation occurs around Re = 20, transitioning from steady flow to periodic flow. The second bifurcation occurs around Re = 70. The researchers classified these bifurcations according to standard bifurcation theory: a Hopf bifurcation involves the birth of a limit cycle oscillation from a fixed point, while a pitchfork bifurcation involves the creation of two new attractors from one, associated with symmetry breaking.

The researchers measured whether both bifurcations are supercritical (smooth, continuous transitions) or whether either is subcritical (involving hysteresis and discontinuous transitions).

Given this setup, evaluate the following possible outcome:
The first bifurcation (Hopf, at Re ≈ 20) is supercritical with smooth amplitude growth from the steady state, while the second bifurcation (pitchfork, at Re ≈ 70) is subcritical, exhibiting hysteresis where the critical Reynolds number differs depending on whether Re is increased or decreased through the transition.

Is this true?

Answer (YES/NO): NO